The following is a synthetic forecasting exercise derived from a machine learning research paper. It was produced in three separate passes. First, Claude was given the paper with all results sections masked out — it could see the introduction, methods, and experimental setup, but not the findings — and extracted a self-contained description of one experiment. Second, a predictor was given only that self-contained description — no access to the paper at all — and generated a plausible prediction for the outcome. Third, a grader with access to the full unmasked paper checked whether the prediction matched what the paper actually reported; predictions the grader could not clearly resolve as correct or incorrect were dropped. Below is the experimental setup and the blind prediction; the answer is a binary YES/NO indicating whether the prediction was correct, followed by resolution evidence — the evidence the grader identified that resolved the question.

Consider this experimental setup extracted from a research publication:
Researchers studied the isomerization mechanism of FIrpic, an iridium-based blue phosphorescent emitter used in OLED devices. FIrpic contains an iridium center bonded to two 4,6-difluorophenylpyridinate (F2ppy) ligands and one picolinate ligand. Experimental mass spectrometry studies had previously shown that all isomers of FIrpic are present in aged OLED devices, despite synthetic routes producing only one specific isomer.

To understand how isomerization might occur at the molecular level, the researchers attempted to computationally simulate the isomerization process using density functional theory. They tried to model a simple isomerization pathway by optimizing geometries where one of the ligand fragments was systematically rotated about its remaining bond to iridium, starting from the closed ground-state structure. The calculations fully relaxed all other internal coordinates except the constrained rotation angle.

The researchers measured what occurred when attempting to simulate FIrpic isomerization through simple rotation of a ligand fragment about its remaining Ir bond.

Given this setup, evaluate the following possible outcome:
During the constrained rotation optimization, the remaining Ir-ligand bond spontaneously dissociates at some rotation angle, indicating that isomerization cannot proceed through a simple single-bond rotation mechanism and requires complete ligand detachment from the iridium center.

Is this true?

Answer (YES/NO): YES